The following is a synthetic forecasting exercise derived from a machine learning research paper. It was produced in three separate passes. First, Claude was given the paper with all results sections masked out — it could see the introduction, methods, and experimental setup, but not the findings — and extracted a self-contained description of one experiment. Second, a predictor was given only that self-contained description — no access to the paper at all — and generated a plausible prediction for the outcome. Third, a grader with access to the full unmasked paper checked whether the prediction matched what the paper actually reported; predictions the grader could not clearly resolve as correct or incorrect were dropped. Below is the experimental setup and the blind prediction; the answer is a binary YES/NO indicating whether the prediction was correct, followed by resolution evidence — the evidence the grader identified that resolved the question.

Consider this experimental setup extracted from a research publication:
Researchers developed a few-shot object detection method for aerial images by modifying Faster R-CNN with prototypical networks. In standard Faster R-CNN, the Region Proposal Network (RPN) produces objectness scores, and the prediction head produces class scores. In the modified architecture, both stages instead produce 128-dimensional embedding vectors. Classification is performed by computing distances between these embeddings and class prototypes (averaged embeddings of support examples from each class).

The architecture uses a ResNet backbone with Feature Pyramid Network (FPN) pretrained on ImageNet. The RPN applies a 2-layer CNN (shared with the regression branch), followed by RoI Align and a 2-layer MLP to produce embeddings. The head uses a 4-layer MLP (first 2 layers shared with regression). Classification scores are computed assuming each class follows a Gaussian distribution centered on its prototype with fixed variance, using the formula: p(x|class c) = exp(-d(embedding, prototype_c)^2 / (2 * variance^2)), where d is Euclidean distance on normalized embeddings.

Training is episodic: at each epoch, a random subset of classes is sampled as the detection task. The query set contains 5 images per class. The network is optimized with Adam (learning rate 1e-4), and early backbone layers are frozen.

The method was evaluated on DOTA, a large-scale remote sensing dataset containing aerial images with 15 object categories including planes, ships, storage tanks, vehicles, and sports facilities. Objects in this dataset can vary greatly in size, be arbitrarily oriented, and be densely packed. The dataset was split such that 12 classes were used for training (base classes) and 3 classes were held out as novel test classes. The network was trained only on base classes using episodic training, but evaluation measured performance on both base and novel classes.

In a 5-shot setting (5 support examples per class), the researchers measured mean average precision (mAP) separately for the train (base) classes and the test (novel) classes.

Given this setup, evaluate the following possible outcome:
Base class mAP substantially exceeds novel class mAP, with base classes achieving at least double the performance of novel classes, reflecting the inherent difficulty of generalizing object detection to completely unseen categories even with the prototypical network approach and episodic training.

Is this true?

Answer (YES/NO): YES